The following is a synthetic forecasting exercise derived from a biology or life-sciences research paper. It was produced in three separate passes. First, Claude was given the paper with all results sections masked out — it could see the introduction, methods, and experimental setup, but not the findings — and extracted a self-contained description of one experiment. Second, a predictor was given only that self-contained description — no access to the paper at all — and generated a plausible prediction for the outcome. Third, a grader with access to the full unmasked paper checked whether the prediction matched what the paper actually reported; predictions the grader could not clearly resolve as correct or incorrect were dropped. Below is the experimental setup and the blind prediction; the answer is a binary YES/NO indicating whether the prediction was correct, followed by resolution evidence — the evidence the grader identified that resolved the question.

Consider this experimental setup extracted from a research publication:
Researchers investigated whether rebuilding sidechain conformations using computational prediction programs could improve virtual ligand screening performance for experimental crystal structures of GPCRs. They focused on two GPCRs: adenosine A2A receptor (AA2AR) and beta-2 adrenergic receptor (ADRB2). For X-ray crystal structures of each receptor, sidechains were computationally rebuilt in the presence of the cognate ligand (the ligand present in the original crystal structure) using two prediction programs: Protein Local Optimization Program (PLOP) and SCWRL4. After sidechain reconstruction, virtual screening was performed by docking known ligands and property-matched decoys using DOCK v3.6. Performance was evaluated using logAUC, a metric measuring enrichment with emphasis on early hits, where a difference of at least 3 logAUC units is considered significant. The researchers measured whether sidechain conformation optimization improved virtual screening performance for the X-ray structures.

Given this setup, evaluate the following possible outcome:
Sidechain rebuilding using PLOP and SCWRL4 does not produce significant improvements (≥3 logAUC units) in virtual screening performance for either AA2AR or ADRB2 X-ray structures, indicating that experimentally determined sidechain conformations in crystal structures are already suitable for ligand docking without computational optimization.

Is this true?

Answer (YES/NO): YES